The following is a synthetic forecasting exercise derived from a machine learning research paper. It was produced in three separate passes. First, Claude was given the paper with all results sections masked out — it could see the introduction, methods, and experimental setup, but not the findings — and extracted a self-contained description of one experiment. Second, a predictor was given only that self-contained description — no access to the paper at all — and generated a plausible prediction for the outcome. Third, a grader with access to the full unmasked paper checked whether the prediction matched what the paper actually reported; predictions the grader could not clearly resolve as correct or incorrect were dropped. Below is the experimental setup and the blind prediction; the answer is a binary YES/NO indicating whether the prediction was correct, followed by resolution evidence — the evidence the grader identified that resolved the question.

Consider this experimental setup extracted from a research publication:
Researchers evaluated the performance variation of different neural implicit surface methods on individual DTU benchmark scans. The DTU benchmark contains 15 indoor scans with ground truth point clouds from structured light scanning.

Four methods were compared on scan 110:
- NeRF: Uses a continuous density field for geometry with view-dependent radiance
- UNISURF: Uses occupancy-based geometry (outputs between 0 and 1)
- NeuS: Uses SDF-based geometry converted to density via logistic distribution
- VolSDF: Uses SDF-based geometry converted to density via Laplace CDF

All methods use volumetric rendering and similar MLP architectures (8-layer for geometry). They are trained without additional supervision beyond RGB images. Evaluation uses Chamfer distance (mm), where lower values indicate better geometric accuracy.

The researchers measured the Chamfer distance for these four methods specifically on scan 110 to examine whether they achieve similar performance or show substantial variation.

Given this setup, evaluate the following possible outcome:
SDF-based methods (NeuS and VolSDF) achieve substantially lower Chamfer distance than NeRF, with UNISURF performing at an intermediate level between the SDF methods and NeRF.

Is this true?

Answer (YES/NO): NO